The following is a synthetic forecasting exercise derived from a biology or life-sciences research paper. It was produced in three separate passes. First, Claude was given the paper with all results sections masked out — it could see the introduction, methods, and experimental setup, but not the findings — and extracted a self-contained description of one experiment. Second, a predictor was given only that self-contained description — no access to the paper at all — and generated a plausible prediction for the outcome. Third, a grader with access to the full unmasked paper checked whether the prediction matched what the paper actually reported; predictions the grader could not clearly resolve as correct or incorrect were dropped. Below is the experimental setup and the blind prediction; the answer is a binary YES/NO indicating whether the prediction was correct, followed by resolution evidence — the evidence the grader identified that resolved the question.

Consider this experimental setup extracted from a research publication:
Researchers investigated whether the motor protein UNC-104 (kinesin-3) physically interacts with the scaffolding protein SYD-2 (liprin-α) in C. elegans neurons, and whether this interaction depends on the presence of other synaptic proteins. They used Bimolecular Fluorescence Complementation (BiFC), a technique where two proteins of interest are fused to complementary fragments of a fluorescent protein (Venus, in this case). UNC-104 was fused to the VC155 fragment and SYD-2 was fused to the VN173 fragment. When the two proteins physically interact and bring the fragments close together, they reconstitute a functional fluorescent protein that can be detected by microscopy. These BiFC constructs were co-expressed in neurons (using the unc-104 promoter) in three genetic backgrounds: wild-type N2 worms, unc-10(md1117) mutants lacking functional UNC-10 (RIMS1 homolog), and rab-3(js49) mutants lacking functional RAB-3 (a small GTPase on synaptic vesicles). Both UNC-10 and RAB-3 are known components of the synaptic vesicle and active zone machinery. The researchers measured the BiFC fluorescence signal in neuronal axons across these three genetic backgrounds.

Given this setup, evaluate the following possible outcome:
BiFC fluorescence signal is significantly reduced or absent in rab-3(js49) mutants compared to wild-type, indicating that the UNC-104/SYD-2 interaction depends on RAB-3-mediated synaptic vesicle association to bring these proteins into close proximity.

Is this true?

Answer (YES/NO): YES